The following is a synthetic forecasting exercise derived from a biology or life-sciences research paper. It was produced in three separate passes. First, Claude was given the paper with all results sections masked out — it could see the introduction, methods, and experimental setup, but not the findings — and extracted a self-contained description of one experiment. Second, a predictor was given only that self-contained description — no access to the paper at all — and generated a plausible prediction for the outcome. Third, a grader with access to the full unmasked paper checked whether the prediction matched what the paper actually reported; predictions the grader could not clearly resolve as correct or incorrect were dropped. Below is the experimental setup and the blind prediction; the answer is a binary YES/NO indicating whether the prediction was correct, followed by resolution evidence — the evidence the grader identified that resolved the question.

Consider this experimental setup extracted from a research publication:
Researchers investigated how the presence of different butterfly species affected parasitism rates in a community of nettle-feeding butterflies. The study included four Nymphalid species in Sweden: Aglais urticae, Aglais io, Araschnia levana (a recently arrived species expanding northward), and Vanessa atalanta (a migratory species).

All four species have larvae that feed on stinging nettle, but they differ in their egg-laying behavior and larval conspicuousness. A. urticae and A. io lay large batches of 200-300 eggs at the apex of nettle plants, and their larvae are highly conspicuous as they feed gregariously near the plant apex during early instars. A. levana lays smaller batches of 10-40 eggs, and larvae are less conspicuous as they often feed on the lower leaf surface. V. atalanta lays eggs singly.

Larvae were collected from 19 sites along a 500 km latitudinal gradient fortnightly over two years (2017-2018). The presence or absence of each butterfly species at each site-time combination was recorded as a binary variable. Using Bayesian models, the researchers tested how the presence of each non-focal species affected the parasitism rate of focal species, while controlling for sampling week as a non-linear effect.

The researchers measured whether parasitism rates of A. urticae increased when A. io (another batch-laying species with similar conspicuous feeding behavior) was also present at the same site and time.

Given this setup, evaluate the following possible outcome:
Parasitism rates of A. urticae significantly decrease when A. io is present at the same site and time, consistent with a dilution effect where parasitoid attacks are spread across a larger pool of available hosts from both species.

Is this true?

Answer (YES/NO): NO